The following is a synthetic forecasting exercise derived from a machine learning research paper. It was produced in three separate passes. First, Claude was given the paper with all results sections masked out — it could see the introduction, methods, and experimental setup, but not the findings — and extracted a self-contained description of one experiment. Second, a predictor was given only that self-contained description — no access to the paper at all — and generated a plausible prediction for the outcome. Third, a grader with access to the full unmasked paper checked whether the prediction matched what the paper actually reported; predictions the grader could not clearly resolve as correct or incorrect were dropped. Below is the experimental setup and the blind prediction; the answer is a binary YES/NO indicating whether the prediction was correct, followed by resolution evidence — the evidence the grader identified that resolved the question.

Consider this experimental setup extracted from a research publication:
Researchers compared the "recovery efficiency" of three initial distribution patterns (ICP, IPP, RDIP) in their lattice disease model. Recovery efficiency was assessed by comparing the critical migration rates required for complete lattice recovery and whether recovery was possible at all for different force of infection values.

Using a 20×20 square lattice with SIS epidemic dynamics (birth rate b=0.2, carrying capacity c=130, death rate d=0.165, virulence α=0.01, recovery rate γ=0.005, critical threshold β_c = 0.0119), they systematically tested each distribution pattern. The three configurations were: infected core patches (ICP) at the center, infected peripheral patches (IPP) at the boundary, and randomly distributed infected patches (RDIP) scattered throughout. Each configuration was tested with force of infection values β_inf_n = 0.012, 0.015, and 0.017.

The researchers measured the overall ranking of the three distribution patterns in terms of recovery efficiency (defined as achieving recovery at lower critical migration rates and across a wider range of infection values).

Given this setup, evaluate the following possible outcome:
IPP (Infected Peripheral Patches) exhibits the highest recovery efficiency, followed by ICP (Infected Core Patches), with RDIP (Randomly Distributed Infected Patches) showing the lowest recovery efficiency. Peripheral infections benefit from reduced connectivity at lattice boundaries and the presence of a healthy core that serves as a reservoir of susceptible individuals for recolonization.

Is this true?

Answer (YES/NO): NO